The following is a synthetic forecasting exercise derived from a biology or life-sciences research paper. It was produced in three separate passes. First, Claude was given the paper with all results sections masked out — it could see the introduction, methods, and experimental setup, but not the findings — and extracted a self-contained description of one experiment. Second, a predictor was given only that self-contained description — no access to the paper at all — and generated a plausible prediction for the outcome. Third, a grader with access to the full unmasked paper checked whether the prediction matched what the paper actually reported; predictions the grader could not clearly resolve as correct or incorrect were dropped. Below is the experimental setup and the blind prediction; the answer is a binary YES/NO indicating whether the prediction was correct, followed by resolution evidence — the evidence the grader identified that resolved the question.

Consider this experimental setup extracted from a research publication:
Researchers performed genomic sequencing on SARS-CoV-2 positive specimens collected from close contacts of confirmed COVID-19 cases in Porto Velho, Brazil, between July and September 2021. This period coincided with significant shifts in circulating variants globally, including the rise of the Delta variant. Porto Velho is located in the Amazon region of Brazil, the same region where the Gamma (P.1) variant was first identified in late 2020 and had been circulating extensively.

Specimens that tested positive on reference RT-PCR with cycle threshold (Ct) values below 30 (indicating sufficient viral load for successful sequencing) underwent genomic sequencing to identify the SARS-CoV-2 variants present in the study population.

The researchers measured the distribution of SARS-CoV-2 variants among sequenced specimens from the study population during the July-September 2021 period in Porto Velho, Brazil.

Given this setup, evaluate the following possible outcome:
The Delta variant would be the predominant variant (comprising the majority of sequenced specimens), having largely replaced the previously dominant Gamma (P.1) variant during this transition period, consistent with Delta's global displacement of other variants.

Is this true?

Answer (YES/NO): NO